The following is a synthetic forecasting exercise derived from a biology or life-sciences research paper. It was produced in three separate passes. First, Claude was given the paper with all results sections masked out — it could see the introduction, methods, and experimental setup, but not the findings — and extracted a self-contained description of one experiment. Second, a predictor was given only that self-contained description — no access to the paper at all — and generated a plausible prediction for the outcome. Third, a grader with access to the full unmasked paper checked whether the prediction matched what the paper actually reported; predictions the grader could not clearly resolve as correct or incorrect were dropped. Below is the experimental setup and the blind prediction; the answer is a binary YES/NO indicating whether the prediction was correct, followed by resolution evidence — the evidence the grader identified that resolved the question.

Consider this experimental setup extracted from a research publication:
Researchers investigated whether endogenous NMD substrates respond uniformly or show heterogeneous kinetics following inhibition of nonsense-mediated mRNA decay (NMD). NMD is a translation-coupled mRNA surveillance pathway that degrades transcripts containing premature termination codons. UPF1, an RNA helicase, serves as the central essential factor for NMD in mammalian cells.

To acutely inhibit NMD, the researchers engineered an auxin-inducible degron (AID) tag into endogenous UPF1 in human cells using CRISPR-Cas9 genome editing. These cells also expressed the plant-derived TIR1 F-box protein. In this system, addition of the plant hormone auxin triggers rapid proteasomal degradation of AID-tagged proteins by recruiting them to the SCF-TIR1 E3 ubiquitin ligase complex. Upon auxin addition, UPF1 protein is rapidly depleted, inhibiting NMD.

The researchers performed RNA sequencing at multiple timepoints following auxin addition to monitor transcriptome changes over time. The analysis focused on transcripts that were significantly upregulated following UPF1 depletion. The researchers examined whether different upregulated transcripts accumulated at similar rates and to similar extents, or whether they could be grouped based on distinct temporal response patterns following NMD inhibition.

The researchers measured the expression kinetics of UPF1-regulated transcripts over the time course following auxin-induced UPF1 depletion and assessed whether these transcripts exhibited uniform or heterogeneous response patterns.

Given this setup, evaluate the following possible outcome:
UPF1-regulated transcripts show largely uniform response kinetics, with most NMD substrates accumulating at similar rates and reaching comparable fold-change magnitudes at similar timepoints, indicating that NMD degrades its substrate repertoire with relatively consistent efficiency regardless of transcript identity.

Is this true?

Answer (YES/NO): NO